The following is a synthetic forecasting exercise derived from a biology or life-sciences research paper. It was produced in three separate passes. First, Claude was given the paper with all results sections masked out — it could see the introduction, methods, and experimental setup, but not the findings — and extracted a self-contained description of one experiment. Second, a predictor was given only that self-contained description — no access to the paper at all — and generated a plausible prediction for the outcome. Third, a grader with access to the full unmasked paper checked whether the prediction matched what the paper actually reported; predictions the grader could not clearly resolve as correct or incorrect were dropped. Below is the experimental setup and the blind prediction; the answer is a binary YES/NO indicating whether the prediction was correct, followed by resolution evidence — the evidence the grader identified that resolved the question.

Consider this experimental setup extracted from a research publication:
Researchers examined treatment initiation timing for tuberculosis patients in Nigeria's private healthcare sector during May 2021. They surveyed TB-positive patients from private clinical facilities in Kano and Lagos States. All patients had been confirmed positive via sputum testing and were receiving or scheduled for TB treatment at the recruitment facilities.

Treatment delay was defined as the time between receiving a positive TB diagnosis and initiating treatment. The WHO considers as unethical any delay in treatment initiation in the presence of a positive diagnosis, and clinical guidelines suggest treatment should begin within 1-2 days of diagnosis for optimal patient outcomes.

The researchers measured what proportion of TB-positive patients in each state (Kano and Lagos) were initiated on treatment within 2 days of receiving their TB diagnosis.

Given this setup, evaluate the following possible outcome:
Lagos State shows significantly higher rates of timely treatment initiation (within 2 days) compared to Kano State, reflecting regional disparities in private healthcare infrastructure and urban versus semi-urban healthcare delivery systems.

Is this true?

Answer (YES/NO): NO